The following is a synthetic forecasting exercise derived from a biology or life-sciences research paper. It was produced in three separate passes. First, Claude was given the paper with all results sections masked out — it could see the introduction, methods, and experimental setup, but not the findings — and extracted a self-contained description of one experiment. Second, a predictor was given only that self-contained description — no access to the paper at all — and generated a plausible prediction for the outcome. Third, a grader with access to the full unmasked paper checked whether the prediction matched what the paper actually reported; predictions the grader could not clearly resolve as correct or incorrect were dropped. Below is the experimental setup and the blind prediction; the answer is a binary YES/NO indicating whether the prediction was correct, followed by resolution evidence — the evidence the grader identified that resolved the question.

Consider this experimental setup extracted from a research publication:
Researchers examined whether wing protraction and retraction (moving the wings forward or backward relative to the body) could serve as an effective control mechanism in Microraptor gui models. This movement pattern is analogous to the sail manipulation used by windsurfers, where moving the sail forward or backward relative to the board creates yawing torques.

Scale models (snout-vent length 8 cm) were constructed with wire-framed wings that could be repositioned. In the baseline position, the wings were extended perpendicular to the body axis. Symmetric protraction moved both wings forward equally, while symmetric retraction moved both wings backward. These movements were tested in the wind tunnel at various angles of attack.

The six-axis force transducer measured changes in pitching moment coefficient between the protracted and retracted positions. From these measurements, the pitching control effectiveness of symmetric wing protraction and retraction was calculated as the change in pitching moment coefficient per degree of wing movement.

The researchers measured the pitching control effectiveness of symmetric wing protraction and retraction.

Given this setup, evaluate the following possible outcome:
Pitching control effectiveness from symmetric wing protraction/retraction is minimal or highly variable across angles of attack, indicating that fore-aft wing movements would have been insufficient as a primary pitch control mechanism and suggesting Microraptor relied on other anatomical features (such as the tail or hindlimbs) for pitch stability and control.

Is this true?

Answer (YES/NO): NO